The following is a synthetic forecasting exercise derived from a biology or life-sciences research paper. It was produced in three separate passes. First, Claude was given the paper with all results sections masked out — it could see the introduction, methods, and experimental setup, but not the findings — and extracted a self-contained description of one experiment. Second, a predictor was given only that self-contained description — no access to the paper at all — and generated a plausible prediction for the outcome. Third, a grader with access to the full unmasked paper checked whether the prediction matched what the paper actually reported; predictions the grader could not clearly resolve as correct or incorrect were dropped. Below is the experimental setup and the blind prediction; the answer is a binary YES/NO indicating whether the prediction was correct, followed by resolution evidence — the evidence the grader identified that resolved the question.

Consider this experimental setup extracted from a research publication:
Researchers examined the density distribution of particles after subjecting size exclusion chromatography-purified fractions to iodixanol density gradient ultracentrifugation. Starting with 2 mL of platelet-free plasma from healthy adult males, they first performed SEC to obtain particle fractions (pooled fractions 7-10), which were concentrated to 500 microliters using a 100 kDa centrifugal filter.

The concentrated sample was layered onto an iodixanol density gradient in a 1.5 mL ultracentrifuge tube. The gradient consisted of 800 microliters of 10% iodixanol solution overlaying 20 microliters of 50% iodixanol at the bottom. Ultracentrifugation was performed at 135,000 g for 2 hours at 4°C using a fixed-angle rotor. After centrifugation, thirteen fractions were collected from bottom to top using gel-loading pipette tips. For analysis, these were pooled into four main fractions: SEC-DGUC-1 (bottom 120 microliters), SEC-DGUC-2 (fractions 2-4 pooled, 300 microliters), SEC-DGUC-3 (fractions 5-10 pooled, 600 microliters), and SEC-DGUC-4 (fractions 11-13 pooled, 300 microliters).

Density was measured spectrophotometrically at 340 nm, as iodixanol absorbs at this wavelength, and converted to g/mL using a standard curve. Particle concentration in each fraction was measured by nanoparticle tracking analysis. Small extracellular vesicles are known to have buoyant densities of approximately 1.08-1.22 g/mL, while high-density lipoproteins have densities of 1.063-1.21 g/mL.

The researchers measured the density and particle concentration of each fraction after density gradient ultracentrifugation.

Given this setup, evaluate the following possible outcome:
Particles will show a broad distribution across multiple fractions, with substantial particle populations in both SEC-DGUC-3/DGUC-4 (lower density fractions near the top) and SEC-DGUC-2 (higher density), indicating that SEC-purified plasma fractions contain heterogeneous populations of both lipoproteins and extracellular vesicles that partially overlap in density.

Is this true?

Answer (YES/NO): NO